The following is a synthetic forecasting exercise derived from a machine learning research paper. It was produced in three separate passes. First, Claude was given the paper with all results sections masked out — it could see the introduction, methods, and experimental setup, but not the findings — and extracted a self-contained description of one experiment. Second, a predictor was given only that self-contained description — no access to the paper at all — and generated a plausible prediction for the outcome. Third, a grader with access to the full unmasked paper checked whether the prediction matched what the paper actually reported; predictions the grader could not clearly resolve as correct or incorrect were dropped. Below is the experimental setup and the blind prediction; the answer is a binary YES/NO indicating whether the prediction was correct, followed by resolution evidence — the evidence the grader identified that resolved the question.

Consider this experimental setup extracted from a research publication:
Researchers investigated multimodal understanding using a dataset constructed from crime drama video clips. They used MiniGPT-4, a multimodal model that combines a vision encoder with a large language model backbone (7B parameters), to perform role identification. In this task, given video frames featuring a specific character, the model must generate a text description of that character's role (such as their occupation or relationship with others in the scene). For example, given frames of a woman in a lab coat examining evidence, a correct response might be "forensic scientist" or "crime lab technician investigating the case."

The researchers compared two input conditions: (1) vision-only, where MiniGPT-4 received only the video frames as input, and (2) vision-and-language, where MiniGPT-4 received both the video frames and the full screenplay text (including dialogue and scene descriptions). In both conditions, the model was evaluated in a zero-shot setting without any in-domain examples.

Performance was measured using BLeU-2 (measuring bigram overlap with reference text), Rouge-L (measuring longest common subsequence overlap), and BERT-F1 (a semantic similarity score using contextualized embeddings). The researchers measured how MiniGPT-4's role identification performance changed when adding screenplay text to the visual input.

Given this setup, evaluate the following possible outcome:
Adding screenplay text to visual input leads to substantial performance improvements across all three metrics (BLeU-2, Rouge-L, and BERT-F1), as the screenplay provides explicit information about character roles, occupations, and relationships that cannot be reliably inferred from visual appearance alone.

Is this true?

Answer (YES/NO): NO